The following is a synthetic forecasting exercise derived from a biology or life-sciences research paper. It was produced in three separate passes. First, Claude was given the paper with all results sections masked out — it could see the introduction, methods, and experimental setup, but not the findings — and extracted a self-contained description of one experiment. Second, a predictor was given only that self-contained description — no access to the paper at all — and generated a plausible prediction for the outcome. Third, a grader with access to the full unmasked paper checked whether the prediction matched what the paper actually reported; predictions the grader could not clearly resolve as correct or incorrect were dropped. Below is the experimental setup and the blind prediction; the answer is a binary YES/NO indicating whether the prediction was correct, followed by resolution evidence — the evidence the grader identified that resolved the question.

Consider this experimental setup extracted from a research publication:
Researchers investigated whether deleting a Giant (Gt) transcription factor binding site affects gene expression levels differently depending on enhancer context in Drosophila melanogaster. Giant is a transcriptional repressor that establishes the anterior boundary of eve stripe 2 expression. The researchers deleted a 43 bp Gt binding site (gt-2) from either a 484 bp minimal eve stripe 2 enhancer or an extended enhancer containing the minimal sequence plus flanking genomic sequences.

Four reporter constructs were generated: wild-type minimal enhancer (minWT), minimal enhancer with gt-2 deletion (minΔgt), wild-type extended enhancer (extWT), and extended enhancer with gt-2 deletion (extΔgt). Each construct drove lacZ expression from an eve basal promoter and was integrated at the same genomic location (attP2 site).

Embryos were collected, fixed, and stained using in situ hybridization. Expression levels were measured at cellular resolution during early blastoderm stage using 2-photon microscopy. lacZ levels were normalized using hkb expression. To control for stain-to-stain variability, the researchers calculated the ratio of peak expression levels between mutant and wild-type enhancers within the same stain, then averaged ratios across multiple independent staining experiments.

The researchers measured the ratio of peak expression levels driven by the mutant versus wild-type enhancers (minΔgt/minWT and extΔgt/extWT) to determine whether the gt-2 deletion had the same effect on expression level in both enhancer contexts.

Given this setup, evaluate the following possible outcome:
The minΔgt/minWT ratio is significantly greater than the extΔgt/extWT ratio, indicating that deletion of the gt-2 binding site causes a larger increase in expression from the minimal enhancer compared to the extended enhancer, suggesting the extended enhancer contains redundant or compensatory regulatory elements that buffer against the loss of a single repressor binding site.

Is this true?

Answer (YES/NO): YES